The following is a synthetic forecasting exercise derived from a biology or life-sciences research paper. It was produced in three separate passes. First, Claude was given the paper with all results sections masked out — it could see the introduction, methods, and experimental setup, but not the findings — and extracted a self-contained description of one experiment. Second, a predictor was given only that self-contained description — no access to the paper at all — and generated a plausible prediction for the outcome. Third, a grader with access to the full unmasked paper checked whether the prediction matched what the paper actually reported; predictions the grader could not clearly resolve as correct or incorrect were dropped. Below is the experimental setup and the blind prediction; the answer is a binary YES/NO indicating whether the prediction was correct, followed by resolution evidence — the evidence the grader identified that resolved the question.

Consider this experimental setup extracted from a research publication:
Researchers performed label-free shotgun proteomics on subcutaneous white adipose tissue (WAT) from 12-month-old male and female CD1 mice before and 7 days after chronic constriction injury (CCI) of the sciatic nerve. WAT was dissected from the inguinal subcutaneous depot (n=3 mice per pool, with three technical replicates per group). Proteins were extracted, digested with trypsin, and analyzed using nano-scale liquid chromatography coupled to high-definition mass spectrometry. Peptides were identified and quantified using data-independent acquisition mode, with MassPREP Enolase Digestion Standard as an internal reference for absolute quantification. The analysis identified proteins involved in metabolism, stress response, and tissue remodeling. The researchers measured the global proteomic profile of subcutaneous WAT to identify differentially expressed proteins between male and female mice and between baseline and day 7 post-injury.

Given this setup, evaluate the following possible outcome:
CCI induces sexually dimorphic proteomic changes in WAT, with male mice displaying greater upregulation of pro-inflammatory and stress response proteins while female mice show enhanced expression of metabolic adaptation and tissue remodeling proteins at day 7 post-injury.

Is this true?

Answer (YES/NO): NO